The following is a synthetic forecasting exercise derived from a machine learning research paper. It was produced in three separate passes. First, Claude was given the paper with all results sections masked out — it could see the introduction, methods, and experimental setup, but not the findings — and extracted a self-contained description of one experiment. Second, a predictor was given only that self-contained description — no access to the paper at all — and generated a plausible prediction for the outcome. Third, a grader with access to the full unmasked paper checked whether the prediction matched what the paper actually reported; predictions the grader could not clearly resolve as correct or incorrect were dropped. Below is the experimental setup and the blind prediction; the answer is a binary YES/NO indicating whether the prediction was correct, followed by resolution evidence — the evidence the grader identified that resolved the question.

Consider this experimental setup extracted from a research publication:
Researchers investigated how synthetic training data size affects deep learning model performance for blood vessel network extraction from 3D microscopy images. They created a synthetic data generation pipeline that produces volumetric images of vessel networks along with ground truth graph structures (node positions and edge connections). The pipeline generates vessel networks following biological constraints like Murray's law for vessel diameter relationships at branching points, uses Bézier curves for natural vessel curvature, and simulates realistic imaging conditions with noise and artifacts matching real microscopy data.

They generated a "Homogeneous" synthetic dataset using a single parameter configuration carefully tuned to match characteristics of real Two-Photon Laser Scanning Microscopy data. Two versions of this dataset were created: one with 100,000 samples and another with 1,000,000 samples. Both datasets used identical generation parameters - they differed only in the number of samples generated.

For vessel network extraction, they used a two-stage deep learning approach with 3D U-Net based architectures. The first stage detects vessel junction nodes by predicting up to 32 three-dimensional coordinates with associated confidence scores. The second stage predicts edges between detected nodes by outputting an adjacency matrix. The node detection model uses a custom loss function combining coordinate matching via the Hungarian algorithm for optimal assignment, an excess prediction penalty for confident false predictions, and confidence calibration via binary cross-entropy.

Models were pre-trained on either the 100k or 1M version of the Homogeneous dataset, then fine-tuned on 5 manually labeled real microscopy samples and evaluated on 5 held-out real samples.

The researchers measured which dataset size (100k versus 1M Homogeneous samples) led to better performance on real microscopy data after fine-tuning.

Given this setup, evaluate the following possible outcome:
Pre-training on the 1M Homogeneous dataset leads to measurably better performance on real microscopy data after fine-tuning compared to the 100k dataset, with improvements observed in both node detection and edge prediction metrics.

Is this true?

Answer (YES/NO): NO